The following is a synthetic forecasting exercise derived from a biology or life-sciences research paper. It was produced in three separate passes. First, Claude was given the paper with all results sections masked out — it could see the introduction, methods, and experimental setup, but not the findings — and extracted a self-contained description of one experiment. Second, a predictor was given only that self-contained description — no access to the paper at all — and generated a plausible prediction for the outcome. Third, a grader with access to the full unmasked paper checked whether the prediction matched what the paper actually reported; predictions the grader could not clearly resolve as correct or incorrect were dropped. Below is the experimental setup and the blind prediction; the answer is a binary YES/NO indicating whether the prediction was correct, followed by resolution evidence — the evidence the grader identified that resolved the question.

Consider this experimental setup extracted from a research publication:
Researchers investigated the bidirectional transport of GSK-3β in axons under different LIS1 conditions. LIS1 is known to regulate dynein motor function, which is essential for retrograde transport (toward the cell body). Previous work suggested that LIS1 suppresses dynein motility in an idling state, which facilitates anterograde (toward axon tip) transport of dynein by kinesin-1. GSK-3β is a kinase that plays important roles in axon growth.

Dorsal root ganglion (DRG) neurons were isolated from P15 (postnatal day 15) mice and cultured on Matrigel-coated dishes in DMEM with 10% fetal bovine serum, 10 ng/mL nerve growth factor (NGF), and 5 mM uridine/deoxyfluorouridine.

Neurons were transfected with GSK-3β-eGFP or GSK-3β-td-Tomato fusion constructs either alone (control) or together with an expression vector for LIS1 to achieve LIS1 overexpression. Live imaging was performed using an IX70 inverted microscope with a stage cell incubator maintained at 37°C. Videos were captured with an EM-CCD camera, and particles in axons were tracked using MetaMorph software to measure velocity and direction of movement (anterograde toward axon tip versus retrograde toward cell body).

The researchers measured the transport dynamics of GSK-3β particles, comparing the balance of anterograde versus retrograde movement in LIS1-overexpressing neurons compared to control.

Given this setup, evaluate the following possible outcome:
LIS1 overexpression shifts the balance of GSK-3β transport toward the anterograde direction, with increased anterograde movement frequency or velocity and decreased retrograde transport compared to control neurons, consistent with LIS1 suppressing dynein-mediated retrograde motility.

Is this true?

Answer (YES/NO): NO